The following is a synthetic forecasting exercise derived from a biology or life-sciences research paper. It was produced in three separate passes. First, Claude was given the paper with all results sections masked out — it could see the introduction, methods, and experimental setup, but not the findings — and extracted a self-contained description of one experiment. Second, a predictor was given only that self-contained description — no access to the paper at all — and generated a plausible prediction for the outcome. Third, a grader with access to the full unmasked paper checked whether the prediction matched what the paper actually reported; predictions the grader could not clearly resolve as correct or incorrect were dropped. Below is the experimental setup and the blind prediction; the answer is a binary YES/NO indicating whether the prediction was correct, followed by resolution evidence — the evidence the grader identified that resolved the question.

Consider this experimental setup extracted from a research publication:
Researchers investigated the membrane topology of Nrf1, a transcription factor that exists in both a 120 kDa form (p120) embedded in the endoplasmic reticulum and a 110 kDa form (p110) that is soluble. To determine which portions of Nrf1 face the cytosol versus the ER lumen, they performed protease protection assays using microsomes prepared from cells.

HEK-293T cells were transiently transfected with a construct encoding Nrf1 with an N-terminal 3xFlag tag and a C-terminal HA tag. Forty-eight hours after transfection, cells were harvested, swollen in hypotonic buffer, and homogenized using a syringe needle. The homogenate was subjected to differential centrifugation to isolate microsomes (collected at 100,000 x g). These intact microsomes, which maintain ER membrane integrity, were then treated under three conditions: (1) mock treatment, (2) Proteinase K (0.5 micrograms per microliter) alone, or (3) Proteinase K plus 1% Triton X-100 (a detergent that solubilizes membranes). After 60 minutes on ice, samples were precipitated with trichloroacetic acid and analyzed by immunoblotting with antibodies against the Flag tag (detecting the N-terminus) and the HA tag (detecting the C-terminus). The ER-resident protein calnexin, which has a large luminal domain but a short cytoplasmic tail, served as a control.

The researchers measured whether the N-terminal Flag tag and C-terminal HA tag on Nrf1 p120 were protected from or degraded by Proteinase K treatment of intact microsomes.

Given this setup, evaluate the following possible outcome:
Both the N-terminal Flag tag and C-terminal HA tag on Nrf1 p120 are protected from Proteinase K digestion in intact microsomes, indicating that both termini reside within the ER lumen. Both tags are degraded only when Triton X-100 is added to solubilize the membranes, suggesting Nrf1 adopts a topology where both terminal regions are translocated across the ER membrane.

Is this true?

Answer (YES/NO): NO